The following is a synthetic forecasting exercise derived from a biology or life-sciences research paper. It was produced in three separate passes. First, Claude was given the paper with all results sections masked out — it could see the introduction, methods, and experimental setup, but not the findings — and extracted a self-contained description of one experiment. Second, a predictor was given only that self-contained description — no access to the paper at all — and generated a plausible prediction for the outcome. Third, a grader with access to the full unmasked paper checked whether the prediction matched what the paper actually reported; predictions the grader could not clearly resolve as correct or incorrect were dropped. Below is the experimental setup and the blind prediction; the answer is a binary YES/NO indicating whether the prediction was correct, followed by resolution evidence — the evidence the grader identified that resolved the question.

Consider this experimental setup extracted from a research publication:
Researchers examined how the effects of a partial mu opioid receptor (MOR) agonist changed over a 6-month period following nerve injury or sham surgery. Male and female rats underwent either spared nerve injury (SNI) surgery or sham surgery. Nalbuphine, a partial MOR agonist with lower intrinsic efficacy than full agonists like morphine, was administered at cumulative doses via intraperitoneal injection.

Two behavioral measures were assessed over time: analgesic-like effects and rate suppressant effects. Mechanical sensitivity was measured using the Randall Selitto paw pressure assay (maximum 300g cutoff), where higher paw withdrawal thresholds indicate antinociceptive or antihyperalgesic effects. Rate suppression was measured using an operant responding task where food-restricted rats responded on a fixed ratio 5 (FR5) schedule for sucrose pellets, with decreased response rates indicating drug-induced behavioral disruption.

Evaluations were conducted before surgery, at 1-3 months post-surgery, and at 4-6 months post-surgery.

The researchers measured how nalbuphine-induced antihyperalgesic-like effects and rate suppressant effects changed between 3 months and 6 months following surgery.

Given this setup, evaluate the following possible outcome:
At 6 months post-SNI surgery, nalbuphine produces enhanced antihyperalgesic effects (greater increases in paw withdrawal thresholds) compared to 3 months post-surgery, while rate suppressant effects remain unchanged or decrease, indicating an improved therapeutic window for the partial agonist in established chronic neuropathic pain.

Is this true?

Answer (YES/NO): NO